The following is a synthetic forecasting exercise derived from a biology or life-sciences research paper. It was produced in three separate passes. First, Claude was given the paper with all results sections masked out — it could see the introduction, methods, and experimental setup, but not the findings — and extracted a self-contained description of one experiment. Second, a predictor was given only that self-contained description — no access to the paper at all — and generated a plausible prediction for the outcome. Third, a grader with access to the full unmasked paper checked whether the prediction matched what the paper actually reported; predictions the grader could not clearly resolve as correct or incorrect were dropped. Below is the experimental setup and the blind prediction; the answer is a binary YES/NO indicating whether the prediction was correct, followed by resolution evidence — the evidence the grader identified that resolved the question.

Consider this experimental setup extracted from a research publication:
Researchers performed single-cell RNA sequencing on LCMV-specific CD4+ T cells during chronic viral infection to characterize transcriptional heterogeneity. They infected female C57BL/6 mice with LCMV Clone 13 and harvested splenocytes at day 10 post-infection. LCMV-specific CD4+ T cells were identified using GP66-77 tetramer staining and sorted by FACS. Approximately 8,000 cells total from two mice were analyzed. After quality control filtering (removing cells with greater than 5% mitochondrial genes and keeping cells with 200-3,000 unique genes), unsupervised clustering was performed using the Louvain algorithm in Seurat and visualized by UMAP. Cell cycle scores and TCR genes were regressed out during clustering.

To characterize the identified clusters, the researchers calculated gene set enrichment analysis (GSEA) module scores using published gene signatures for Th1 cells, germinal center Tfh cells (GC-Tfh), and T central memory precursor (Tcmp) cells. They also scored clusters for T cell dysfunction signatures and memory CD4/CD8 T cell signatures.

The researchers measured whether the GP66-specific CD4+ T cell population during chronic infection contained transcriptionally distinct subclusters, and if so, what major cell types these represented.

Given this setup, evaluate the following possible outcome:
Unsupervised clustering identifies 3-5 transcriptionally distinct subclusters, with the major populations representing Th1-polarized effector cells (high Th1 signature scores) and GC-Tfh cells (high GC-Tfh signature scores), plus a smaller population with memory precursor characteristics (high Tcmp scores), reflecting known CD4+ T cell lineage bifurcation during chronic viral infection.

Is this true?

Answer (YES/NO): NO